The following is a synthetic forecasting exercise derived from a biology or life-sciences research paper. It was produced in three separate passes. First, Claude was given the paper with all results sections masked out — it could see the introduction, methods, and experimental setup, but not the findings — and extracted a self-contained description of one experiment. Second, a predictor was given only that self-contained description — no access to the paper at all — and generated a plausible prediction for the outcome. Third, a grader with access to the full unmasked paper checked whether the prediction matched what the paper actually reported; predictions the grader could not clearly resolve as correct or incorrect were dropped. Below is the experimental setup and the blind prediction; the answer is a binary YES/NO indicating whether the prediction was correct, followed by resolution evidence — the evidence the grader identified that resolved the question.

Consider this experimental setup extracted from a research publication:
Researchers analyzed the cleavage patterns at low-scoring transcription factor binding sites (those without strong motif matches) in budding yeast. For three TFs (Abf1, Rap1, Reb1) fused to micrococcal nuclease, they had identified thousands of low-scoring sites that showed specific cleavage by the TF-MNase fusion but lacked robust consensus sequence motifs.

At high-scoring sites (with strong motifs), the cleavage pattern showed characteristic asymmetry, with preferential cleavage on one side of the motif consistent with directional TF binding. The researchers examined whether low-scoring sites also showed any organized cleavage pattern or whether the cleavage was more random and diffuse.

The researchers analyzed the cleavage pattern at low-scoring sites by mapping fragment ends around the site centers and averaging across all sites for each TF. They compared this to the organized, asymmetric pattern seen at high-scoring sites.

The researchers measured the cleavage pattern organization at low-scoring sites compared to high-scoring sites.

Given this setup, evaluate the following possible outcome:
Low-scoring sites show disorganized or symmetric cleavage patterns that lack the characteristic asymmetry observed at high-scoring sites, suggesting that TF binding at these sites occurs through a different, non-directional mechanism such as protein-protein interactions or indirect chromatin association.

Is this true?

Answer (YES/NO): NO